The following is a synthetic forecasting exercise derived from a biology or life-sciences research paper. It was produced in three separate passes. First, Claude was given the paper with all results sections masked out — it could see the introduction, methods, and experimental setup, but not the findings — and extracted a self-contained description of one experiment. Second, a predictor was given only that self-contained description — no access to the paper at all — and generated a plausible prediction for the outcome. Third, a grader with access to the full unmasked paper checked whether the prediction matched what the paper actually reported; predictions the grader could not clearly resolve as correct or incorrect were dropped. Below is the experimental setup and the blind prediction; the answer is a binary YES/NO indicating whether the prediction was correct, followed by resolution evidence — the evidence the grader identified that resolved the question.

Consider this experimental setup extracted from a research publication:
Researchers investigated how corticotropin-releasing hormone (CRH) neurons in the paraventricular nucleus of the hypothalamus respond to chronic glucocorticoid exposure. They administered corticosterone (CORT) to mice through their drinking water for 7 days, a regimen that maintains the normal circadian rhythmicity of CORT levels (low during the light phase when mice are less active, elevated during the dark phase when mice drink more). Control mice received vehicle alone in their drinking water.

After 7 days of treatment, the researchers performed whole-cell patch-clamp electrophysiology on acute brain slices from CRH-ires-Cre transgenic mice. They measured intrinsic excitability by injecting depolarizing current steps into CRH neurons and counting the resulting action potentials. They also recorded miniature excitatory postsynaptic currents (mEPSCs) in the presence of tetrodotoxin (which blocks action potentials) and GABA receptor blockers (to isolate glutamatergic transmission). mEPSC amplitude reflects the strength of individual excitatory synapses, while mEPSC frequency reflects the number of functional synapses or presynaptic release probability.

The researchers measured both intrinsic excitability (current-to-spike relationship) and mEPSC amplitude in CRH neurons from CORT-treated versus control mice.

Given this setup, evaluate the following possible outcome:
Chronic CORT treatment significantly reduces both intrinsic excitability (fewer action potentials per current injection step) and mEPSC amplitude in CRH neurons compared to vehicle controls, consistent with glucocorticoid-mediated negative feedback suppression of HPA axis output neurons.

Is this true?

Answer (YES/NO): NO